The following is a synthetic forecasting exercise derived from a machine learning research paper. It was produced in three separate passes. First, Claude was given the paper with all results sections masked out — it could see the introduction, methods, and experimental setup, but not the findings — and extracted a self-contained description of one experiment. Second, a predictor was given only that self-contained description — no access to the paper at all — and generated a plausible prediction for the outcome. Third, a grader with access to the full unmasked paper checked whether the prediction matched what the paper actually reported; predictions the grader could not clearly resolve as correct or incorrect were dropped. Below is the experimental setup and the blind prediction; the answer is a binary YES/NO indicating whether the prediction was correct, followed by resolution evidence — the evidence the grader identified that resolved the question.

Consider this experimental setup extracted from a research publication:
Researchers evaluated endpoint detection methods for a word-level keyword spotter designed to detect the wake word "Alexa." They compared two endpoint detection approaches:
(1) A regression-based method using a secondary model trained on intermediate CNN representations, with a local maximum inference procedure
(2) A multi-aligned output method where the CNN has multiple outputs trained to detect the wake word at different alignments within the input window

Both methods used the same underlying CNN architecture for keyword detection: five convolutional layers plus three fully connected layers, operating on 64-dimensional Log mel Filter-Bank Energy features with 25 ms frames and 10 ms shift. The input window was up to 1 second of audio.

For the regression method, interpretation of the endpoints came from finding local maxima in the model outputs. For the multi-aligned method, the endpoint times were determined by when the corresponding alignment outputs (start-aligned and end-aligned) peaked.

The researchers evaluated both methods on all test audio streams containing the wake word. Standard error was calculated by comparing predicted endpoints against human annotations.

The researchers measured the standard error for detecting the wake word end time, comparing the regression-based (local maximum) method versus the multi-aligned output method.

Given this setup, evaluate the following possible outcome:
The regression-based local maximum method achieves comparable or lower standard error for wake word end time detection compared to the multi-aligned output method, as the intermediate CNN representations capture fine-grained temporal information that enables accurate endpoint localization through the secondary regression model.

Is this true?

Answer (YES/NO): NO